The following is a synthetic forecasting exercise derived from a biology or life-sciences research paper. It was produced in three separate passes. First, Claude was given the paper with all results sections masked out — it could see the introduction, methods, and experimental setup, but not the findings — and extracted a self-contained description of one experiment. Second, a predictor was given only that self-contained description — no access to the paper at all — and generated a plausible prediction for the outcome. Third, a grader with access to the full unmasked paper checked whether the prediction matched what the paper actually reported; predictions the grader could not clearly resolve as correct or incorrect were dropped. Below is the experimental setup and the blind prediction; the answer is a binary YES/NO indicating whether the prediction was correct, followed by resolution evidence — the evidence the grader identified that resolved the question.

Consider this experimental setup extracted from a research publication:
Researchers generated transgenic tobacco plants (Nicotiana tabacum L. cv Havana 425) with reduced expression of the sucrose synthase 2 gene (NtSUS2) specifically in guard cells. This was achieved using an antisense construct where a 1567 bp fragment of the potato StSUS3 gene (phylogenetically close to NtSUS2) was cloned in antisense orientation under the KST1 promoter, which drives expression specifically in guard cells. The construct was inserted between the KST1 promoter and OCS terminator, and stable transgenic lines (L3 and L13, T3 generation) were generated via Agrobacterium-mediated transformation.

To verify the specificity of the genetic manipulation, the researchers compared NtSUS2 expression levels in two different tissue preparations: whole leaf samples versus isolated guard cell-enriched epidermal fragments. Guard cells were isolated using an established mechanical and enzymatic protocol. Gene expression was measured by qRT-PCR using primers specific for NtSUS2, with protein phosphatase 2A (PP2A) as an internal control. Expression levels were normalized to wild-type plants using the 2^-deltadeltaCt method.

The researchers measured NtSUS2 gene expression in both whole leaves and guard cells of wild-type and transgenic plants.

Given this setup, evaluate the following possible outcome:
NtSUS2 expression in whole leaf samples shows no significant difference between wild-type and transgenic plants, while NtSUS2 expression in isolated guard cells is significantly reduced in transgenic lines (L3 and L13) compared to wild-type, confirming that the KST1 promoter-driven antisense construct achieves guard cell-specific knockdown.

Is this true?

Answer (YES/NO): YES